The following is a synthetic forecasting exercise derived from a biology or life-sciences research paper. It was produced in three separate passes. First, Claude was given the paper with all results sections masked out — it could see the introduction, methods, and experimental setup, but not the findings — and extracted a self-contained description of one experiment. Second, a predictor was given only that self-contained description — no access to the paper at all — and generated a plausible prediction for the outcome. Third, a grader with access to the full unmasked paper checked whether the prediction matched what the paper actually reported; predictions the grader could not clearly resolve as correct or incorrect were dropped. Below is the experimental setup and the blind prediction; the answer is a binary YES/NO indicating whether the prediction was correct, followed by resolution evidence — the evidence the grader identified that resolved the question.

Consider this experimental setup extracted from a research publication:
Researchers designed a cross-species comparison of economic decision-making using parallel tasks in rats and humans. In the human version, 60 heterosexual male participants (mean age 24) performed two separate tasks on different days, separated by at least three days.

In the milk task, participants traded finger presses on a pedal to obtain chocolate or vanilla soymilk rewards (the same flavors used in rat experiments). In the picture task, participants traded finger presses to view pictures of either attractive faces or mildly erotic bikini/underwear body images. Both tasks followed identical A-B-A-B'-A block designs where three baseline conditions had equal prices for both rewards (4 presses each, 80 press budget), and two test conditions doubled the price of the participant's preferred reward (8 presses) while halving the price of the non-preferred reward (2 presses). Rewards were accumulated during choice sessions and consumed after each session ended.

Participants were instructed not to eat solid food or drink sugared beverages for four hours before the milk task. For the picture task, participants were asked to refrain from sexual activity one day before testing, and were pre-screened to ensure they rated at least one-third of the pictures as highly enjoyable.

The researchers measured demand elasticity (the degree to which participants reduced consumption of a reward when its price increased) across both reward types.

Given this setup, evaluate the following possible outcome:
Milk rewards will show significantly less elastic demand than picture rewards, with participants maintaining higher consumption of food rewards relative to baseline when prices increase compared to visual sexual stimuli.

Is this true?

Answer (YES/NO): NO